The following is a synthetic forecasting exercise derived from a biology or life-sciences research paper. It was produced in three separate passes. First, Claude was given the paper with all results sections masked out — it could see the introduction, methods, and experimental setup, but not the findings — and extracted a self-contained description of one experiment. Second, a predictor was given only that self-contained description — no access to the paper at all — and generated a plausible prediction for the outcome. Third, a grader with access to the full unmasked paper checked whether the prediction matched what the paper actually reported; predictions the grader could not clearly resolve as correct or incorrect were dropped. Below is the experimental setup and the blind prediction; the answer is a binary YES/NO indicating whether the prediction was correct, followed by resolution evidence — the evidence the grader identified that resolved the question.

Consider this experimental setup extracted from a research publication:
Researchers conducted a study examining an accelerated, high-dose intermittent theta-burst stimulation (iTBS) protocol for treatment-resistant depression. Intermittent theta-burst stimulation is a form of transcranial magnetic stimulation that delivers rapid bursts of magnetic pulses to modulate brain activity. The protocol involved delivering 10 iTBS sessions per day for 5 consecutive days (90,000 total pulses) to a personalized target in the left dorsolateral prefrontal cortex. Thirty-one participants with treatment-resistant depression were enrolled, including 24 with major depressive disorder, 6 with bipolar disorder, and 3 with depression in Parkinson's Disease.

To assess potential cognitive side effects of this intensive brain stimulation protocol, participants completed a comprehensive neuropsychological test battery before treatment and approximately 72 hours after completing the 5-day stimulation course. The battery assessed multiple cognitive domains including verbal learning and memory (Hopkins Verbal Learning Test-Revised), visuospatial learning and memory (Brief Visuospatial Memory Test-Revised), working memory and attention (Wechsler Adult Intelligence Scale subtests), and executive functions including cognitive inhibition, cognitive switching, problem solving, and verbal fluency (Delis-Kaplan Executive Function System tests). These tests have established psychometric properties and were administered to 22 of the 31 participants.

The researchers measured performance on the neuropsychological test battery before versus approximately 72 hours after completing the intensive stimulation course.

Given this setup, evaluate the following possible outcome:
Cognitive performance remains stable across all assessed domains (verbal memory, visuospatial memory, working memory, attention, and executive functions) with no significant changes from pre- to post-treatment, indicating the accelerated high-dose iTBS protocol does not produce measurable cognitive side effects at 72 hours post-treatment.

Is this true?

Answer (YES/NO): NO